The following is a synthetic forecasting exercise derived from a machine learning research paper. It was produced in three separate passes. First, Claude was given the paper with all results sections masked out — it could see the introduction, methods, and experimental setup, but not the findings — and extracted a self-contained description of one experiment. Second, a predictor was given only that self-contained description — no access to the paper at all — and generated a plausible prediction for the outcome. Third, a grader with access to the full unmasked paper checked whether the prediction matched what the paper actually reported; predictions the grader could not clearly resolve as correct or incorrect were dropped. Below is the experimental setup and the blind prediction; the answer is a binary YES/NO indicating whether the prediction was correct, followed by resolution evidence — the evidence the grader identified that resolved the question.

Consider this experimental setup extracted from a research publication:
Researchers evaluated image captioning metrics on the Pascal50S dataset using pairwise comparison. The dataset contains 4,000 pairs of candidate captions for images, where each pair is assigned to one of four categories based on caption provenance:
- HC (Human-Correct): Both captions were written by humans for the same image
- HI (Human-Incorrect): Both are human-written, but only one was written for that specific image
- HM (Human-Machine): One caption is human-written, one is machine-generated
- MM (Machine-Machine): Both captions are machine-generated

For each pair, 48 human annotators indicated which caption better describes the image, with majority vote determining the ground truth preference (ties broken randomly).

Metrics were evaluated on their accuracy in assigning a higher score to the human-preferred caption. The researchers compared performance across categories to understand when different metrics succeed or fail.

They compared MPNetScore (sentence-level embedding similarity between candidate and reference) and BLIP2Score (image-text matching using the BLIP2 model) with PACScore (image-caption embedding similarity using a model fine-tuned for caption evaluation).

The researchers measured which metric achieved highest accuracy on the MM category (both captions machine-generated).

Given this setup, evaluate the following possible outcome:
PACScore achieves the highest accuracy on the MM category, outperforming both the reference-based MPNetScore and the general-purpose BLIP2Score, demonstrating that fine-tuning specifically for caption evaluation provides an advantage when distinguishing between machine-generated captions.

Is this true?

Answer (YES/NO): NO